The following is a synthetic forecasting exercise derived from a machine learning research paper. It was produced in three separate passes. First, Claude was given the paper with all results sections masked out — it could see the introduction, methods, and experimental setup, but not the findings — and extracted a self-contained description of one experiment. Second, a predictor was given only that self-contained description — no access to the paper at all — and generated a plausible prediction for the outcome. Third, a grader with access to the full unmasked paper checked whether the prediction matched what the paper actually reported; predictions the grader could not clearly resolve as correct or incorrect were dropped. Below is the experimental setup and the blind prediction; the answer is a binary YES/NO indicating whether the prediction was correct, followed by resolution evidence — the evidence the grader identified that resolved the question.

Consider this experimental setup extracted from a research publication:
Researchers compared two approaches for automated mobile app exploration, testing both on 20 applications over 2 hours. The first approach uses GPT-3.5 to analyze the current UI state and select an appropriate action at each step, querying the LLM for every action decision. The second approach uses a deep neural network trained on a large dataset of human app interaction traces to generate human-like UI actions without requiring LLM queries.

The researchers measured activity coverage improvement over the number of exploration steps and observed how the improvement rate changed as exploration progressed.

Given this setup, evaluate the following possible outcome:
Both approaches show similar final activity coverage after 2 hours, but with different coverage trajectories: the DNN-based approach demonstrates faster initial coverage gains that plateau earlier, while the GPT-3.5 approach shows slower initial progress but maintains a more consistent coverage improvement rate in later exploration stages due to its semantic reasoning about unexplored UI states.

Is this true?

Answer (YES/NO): NO